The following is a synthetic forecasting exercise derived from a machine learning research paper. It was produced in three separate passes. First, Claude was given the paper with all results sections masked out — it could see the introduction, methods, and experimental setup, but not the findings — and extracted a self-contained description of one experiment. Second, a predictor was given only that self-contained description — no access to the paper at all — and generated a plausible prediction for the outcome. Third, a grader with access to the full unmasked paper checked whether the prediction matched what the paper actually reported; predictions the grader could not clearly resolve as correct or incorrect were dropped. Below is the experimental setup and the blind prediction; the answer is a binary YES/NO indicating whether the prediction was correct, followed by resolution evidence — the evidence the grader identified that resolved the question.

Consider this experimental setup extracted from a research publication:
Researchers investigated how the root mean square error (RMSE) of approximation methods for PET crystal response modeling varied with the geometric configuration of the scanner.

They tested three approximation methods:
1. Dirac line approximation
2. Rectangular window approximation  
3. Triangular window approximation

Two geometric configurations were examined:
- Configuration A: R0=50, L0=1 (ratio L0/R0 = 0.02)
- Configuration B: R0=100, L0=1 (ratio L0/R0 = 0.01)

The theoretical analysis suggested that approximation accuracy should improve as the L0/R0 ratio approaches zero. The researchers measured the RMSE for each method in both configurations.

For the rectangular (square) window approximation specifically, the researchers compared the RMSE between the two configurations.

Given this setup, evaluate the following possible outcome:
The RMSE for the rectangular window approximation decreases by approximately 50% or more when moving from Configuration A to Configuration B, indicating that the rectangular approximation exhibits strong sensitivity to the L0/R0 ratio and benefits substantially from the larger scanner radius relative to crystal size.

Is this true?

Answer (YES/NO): YES